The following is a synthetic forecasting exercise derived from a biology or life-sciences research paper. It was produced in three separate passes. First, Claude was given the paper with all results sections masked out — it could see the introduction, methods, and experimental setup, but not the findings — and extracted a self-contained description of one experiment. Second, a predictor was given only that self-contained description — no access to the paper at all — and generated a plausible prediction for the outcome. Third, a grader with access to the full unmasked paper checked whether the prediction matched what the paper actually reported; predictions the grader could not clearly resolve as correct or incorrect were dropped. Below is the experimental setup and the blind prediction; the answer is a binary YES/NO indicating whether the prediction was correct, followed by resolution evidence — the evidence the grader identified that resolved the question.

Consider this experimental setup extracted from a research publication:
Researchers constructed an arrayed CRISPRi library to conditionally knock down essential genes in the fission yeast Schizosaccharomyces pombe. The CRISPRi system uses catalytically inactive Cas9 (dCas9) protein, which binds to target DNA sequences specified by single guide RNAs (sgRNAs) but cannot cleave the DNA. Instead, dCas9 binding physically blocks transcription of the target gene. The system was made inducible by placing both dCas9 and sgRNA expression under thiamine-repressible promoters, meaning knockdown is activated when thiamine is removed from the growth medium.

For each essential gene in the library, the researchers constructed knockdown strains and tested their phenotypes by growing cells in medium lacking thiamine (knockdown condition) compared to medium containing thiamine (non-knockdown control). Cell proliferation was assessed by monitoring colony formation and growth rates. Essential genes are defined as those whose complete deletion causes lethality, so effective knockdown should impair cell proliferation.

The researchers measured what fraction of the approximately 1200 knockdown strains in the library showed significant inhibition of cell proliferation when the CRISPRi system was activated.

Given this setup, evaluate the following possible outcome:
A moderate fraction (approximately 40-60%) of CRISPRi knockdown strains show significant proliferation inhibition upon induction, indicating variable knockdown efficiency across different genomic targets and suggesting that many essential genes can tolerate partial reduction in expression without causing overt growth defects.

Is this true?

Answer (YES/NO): NO